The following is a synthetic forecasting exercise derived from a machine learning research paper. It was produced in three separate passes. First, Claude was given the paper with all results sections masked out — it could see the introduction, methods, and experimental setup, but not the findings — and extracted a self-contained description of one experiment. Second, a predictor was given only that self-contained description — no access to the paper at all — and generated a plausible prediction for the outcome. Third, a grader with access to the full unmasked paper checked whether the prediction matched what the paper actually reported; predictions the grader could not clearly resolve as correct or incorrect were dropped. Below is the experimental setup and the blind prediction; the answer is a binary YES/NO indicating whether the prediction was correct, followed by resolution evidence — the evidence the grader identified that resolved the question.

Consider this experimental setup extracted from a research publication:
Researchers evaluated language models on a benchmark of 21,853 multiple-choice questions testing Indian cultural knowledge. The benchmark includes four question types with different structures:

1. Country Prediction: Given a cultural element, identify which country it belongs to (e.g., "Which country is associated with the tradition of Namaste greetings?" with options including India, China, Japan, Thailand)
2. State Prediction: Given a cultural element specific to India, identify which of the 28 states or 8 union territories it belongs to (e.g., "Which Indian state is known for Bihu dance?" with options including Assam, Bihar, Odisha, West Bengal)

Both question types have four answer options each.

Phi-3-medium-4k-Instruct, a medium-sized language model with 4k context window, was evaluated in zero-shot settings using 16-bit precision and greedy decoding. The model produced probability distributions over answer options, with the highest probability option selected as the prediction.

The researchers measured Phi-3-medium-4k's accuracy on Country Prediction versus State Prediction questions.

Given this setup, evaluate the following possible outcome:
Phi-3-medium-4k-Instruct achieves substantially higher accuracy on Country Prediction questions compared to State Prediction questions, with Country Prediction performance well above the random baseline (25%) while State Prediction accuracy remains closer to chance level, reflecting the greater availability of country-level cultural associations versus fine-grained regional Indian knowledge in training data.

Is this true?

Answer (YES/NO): NO